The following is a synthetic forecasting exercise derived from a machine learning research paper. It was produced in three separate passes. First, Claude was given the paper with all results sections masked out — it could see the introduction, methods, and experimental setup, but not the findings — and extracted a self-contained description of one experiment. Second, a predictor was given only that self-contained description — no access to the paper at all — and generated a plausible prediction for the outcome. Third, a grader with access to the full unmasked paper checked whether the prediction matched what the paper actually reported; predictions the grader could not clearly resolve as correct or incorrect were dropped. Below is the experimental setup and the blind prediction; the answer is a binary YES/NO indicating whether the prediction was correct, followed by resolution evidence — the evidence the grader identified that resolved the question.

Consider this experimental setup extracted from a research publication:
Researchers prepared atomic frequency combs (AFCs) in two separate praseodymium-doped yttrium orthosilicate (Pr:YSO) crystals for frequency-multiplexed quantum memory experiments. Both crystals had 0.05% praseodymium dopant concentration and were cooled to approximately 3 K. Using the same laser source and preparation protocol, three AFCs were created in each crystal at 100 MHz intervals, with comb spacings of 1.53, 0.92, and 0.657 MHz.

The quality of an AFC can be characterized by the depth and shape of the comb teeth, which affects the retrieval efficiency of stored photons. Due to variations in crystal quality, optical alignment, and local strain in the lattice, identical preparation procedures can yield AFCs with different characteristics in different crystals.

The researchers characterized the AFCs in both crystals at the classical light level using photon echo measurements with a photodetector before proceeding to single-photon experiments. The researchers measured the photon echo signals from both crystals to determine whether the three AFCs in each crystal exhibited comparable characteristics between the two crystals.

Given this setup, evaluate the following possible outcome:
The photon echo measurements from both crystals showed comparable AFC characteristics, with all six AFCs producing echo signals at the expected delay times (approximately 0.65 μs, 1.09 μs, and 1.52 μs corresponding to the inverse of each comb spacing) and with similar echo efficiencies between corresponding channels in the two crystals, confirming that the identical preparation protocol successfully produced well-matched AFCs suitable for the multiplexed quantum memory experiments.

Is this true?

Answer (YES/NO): NO